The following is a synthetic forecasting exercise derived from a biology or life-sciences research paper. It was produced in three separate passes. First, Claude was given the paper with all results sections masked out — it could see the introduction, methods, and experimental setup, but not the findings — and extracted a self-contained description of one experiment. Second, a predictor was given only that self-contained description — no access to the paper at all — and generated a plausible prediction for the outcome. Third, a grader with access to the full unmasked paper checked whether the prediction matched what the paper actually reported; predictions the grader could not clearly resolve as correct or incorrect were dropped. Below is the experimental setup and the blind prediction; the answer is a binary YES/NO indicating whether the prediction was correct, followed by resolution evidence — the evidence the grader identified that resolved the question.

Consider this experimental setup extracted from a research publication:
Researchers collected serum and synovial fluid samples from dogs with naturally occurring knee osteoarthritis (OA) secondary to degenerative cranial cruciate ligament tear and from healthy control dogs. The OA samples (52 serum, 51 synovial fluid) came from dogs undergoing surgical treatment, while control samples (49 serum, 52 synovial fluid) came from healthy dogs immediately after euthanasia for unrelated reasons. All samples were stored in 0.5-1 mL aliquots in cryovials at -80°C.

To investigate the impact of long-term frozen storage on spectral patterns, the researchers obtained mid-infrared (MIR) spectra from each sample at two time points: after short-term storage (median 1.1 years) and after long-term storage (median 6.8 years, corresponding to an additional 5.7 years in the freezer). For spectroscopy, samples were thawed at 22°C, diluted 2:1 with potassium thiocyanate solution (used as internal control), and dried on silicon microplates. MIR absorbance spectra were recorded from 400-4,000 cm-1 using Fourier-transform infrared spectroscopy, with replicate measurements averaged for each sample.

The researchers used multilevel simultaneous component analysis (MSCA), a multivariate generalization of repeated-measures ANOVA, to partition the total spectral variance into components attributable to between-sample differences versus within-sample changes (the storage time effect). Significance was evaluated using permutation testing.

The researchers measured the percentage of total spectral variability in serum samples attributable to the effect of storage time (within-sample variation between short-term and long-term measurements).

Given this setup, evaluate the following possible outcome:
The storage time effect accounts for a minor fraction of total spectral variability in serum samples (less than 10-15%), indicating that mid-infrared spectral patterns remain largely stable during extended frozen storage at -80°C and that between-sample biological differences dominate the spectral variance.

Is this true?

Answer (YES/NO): YES